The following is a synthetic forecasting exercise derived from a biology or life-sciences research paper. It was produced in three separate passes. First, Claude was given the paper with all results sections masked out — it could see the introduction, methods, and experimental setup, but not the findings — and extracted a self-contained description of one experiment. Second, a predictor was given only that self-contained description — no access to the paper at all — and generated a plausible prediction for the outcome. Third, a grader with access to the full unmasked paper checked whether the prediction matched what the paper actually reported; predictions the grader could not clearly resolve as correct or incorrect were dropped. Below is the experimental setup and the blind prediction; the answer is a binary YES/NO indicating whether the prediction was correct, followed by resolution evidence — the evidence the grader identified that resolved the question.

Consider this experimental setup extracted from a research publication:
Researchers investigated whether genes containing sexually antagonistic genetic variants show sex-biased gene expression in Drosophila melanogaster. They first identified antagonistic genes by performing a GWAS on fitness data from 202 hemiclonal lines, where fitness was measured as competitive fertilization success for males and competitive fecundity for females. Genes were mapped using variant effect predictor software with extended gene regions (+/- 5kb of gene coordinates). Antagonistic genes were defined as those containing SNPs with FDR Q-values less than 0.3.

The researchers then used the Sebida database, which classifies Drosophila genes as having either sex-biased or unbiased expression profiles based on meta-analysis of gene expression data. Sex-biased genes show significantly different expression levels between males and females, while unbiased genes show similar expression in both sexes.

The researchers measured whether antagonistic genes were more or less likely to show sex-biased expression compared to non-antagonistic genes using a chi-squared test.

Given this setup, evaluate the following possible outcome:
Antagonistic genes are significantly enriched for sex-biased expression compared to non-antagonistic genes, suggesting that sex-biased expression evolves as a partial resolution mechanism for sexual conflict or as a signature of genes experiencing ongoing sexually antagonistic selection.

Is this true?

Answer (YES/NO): NO